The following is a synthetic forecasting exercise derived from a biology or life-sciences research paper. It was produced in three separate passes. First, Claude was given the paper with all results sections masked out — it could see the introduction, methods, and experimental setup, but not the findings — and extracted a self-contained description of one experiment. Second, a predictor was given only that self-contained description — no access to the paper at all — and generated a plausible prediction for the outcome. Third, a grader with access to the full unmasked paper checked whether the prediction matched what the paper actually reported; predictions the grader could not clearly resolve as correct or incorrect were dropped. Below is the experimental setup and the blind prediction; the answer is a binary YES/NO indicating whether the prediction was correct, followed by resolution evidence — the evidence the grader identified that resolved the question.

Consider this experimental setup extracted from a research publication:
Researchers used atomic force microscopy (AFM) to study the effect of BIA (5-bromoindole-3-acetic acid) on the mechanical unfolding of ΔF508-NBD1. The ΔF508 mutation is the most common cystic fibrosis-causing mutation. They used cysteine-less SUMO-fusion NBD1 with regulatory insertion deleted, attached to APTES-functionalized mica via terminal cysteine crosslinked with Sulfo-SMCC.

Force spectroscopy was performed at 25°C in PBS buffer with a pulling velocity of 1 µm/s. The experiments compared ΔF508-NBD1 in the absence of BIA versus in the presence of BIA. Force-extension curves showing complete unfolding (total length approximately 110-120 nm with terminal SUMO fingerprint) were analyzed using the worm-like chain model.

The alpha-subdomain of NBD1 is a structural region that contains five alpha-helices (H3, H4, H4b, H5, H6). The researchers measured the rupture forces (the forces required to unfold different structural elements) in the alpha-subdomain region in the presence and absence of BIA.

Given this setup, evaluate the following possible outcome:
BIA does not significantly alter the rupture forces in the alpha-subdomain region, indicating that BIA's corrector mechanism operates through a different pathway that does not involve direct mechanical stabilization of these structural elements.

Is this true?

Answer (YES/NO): NO